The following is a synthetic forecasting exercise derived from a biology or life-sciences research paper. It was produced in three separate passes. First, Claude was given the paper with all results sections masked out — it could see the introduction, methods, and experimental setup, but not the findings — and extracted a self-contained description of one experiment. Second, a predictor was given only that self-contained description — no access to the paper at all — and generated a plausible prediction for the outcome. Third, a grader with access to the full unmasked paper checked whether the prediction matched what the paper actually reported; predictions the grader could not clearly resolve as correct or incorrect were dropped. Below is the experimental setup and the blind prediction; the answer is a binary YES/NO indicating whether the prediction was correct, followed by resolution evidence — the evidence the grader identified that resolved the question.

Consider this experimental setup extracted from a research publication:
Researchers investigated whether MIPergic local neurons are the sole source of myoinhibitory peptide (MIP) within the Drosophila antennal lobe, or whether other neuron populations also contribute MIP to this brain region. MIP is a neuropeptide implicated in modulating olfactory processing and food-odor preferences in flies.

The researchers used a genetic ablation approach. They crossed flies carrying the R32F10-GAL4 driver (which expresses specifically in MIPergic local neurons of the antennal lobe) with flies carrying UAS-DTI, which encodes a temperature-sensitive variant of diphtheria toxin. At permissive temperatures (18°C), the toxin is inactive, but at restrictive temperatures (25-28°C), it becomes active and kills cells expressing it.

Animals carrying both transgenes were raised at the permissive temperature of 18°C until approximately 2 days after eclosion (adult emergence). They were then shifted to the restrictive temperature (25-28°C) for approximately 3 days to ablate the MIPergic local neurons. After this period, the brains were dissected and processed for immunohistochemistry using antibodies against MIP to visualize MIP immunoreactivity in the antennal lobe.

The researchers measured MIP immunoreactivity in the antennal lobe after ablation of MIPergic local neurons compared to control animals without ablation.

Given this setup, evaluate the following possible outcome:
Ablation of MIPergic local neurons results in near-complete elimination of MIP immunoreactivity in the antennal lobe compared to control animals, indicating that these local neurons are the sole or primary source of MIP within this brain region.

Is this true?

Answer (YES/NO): YES